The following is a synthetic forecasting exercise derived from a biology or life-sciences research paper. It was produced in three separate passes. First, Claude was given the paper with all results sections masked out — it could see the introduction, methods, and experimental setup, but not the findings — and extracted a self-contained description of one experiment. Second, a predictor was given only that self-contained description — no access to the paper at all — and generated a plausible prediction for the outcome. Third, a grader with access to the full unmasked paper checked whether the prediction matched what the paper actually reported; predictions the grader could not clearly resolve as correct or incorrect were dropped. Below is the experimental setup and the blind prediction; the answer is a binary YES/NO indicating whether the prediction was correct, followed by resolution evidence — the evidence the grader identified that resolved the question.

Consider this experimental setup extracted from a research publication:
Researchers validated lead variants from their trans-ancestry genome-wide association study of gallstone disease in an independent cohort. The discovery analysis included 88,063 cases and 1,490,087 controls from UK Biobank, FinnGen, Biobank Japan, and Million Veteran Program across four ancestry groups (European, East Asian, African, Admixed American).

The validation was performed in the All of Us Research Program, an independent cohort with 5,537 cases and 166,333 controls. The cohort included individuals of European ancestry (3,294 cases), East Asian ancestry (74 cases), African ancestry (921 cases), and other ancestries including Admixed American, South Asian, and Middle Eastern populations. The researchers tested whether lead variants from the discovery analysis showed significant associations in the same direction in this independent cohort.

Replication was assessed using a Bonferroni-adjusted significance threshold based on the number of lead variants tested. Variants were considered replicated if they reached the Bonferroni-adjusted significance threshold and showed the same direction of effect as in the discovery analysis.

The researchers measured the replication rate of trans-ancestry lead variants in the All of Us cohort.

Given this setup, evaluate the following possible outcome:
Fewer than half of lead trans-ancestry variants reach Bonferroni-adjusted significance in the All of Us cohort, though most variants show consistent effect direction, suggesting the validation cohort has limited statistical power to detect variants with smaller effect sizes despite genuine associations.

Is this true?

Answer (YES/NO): YES